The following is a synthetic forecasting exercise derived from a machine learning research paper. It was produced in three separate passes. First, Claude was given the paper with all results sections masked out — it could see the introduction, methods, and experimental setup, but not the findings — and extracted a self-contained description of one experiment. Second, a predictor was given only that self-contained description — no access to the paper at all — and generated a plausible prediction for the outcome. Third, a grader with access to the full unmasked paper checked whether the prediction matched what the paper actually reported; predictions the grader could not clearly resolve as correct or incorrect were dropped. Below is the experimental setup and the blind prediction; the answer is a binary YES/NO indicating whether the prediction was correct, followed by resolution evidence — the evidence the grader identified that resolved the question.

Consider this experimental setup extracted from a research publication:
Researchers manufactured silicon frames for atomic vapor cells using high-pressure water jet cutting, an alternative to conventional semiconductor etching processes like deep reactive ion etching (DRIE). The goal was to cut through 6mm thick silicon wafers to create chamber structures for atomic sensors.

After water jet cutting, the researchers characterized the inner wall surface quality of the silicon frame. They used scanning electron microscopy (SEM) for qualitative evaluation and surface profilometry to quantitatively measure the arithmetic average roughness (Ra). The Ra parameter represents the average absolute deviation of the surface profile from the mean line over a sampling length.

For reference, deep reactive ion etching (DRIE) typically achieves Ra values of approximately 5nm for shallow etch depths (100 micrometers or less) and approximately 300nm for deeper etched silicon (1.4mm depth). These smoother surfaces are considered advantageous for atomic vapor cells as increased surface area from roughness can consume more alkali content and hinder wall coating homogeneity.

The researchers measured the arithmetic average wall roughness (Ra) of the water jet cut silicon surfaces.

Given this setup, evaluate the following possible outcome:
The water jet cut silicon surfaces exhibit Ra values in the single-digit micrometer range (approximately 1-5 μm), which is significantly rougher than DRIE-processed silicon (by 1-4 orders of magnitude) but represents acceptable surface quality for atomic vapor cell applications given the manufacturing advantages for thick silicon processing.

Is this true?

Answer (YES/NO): NO